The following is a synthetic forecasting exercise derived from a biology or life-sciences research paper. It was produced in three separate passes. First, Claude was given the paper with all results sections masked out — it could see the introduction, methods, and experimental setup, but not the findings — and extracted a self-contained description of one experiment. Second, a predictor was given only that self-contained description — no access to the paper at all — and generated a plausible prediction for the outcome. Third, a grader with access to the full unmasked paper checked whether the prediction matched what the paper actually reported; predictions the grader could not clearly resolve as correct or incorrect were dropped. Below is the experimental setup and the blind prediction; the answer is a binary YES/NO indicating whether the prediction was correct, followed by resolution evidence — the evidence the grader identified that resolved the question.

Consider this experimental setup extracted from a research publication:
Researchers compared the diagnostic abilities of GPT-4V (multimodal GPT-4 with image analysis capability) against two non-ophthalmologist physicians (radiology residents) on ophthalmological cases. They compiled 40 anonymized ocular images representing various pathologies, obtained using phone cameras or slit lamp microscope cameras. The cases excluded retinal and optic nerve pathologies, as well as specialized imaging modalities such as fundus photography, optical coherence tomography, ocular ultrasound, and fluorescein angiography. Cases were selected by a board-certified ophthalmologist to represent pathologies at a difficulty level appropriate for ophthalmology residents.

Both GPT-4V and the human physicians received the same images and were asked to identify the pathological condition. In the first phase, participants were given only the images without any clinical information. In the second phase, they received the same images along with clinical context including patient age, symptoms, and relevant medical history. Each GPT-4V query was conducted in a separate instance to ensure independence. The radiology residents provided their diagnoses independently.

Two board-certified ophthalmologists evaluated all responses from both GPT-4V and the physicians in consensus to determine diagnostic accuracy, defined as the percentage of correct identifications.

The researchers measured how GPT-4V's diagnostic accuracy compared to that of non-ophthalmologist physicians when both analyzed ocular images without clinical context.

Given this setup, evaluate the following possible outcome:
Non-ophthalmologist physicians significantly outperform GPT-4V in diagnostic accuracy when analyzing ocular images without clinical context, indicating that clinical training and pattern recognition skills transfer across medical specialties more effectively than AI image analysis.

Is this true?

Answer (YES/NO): NO